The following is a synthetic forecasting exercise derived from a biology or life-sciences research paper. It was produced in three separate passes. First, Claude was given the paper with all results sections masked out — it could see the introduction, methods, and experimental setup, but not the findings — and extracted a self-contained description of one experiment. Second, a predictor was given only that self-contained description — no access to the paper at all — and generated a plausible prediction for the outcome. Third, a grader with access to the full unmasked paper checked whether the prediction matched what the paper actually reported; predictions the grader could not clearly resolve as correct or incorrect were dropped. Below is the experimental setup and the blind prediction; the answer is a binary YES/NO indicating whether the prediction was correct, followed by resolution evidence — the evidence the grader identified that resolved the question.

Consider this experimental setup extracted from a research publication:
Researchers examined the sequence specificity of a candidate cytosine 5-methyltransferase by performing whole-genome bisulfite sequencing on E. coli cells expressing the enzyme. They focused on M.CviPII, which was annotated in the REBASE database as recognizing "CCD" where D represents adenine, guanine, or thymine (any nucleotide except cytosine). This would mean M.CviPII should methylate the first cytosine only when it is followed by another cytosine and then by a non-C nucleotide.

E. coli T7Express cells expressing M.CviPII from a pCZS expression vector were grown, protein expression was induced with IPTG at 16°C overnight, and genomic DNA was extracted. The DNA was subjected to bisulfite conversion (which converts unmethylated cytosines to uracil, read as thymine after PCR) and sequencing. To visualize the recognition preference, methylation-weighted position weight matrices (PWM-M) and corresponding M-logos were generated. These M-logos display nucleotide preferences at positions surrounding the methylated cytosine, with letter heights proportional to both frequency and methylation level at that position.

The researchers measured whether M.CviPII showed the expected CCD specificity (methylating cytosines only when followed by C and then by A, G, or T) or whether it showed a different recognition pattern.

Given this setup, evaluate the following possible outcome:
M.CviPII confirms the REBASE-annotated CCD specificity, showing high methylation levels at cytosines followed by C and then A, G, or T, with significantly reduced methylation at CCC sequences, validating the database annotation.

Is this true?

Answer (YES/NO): NO